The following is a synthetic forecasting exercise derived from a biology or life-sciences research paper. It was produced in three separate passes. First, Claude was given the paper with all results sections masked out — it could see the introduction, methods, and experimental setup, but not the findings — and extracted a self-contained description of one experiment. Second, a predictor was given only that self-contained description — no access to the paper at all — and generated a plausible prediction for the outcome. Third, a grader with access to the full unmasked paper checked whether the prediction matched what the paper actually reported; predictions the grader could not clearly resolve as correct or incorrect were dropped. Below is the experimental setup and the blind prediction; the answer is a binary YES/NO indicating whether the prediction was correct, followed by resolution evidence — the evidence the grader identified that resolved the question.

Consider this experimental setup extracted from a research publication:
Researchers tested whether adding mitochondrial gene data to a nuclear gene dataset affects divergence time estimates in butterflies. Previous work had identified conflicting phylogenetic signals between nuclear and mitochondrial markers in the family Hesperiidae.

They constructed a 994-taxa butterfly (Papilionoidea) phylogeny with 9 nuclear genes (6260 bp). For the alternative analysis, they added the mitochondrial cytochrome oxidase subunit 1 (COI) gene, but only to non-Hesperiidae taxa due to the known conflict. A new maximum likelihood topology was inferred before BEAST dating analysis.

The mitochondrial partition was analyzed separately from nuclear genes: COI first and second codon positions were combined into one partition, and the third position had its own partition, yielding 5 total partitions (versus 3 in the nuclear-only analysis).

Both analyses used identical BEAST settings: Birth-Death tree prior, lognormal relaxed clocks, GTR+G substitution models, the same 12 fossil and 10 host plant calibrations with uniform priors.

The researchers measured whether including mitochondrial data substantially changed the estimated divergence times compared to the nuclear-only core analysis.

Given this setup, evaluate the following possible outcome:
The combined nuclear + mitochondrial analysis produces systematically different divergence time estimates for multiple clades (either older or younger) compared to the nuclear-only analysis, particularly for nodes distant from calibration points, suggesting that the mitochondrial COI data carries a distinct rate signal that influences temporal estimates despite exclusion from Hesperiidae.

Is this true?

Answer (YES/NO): NO